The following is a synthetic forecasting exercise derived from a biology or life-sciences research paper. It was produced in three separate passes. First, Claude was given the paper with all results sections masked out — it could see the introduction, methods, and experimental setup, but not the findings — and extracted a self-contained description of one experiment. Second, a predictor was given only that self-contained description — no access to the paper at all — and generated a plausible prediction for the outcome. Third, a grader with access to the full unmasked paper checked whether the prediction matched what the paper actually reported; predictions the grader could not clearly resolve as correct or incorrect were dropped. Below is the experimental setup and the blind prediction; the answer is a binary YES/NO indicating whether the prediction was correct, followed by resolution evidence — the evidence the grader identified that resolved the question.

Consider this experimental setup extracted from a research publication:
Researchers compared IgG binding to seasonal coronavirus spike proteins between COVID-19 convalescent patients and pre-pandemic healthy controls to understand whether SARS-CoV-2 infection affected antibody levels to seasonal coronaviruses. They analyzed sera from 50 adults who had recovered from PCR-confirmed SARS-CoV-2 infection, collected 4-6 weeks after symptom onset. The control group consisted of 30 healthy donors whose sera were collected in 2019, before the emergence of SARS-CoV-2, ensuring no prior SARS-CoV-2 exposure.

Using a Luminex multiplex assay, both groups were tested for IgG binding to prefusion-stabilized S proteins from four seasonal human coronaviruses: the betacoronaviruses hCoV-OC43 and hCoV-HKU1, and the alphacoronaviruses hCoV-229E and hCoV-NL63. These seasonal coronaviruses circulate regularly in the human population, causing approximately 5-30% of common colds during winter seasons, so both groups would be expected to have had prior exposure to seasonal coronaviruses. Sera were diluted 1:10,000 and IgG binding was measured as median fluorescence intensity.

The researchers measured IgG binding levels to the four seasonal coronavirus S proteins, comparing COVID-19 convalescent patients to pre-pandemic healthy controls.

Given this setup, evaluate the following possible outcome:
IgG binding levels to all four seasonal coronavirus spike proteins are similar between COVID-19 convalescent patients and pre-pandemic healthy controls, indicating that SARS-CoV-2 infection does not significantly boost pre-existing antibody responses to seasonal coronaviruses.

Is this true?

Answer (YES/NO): NO